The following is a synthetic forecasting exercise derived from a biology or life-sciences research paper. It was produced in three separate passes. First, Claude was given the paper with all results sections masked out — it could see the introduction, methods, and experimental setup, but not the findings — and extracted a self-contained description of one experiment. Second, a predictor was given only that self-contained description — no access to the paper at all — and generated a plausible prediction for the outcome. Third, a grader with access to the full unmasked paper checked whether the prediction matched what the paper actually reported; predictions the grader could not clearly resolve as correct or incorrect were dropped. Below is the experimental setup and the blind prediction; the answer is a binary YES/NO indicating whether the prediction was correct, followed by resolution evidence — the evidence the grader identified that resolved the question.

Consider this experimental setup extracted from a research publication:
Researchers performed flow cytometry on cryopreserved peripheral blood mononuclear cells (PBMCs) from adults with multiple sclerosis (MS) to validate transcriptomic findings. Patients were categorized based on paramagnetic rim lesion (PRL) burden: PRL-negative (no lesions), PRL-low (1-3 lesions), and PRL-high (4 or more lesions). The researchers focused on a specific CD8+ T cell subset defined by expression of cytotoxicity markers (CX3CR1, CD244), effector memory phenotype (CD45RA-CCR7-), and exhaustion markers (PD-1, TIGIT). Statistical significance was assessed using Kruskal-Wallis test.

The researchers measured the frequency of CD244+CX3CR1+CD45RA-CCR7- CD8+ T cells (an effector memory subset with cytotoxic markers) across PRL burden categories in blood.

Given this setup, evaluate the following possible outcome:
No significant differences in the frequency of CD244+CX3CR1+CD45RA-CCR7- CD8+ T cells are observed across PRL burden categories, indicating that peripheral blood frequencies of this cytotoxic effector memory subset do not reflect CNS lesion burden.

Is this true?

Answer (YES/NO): NO